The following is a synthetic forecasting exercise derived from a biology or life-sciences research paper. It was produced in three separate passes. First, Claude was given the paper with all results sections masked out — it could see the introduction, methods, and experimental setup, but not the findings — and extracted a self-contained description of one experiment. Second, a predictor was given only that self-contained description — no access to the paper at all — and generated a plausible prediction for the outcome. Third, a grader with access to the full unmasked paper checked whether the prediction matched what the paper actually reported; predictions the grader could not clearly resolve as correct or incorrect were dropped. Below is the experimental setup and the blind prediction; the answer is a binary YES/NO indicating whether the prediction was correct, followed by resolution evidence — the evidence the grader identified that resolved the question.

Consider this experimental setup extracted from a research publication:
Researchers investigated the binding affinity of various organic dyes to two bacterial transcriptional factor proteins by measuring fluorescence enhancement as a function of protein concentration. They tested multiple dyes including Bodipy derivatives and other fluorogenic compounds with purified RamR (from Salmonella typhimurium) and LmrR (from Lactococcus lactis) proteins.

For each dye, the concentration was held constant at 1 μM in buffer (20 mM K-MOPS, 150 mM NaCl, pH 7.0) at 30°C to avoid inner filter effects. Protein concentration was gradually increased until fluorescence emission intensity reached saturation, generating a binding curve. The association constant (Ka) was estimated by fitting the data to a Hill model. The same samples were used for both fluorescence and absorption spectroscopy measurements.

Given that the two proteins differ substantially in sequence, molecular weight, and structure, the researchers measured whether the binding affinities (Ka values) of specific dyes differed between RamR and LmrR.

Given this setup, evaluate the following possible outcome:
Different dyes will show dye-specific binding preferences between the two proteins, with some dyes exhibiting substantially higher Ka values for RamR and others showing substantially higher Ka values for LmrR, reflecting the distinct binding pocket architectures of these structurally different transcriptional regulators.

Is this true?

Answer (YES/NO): NO